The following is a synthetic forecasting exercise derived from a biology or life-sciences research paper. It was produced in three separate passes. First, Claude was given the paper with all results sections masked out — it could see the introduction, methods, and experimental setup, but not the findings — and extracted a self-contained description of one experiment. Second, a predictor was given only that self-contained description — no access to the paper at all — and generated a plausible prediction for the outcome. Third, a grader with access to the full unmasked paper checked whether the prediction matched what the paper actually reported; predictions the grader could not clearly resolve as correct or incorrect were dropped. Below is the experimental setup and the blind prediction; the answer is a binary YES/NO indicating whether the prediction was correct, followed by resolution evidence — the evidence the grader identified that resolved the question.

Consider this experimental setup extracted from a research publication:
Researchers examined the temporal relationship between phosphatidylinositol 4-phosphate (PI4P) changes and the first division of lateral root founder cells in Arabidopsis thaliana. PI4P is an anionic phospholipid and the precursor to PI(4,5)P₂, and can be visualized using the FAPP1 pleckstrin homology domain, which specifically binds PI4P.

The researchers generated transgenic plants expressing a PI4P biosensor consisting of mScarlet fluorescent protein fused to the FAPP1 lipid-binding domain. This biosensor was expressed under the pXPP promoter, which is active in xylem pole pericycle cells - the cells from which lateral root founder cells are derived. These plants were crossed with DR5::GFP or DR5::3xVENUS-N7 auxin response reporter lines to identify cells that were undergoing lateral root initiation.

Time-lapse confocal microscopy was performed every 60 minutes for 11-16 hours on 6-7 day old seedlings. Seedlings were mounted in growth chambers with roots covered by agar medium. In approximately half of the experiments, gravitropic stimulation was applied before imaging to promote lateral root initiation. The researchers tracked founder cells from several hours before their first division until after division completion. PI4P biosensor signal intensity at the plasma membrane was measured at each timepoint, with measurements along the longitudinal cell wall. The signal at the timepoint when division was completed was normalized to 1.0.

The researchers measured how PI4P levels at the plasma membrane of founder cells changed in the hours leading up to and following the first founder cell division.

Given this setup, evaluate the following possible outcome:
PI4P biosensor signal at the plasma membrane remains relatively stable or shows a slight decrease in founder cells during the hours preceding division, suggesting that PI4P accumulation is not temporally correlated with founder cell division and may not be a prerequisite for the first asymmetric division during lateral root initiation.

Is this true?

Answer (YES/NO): YES